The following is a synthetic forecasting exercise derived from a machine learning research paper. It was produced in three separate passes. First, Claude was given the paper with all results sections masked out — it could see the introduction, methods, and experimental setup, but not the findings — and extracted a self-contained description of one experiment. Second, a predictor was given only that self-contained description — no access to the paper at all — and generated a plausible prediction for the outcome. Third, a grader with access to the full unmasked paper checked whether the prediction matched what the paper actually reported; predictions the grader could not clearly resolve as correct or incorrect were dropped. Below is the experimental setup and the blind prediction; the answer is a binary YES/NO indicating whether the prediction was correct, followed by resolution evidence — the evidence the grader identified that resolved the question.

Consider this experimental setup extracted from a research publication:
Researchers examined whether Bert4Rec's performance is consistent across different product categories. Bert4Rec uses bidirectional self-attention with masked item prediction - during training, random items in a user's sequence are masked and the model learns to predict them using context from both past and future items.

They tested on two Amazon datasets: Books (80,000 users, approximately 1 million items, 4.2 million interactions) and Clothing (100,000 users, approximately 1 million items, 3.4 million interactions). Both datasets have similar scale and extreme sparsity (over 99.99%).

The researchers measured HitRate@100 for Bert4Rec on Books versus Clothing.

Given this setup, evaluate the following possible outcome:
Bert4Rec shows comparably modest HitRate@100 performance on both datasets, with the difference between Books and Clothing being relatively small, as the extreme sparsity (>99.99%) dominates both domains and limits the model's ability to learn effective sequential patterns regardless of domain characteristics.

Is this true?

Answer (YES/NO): NO